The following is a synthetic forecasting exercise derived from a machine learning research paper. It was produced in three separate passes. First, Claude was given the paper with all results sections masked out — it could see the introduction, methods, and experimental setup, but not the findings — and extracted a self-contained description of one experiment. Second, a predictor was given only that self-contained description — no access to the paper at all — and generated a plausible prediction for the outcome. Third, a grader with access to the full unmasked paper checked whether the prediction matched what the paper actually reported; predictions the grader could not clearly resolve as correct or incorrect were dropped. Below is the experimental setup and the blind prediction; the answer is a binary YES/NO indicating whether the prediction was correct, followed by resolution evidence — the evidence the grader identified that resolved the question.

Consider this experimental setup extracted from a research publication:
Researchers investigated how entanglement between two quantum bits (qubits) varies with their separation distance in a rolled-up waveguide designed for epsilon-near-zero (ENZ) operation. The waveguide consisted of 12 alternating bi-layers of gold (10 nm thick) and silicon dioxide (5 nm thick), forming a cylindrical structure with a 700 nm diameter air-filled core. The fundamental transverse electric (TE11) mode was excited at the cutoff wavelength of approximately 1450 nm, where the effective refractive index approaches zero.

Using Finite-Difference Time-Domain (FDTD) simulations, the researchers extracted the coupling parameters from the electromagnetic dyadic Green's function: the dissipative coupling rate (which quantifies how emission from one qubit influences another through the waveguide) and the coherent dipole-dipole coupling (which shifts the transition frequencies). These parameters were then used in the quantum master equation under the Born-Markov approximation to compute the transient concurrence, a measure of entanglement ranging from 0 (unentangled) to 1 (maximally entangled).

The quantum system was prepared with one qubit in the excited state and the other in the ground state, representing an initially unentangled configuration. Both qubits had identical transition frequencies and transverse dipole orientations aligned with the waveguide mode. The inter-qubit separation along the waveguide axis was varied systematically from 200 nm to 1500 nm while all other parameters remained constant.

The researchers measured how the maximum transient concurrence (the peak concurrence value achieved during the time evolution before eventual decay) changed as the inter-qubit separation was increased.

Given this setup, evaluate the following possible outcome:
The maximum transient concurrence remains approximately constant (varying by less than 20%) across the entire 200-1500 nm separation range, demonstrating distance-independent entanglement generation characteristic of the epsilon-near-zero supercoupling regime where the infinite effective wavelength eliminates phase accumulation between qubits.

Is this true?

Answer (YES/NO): NO